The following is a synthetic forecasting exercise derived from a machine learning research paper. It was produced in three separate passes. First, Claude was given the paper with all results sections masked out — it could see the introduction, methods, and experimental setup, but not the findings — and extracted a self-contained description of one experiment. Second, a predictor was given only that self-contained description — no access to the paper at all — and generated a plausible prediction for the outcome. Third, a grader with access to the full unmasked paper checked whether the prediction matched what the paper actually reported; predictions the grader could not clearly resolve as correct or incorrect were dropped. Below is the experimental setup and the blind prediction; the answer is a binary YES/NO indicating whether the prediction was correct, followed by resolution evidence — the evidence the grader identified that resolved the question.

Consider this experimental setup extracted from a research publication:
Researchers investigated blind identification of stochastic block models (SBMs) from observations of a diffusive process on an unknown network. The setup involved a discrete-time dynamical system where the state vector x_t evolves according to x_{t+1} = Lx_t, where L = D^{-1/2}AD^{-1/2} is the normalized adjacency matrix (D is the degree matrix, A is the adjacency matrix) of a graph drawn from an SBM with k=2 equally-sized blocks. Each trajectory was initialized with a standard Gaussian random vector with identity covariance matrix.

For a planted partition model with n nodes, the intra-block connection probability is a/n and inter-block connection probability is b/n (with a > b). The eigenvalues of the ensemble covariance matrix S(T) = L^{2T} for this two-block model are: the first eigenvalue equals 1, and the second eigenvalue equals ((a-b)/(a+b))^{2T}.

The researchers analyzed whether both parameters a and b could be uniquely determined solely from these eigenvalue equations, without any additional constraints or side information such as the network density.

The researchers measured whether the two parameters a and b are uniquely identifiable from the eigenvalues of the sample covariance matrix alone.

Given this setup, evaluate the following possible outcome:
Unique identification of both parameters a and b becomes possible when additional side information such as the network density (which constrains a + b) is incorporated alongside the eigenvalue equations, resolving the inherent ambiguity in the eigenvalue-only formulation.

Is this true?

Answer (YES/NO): YES